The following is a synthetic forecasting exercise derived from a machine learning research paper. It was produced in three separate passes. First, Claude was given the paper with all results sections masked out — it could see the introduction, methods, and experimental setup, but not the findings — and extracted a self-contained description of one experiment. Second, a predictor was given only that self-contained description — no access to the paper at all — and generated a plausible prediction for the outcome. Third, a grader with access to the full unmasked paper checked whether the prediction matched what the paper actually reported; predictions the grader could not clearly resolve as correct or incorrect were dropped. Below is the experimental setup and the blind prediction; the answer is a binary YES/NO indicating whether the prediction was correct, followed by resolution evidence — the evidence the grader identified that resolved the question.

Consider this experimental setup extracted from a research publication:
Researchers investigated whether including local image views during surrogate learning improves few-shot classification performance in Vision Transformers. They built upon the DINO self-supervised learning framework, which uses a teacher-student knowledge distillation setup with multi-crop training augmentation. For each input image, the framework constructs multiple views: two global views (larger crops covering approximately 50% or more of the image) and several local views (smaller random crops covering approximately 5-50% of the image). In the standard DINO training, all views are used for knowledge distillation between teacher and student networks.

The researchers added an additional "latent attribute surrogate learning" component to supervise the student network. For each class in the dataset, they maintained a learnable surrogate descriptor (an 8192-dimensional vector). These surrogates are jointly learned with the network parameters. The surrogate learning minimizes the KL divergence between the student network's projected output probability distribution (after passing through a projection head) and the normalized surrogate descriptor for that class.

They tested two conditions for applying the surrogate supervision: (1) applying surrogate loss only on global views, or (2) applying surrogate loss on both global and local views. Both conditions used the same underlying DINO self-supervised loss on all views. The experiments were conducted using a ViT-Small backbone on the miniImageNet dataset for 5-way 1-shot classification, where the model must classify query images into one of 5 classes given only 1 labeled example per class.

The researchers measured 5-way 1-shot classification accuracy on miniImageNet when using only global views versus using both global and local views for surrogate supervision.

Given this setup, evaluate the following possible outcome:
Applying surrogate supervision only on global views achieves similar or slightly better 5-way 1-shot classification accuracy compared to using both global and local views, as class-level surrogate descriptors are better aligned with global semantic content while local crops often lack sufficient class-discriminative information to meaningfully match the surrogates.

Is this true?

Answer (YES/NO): YES